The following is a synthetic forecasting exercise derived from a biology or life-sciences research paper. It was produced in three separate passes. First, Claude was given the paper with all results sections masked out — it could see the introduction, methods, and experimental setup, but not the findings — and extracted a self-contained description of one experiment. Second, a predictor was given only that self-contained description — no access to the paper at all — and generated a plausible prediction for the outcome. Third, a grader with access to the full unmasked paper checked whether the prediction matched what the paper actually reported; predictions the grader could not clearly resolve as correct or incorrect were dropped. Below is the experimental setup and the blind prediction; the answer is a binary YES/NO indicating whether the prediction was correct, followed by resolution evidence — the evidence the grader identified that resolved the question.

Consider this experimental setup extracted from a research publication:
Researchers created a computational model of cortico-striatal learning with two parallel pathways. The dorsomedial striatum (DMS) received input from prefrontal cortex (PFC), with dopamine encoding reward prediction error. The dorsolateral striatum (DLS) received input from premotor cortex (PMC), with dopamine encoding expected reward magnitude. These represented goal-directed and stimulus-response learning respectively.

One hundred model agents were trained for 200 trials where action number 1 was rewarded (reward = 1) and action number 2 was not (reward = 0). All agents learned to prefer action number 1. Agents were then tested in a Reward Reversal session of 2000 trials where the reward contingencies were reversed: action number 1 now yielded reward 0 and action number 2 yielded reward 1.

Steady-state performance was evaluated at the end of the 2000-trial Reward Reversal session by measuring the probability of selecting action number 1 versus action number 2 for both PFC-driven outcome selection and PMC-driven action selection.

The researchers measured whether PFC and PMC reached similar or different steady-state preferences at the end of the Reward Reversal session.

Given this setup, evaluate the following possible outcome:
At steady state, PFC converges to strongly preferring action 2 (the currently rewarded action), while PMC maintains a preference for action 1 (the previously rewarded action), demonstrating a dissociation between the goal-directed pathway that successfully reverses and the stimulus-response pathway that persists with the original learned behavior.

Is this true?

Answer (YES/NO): NO